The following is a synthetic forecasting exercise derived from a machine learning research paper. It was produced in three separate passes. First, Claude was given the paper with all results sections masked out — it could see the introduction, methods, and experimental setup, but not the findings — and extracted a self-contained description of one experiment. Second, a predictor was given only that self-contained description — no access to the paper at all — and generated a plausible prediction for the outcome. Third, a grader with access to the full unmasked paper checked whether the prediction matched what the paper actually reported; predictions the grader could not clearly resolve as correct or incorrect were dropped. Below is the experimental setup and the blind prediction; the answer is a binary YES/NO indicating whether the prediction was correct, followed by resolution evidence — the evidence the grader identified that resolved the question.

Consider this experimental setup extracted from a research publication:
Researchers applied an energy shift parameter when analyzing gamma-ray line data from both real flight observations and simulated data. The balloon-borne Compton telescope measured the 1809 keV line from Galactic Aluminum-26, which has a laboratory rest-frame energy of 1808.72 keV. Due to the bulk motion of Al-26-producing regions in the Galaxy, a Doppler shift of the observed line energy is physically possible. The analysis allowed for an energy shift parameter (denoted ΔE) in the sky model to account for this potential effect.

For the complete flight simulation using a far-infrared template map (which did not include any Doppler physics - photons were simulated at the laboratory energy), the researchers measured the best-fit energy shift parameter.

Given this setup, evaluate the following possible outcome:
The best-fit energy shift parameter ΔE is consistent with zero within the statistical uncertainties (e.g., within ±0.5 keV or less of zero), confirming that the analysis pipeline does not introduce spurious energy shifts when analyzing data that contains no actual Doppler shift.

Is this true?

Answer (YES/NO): YES